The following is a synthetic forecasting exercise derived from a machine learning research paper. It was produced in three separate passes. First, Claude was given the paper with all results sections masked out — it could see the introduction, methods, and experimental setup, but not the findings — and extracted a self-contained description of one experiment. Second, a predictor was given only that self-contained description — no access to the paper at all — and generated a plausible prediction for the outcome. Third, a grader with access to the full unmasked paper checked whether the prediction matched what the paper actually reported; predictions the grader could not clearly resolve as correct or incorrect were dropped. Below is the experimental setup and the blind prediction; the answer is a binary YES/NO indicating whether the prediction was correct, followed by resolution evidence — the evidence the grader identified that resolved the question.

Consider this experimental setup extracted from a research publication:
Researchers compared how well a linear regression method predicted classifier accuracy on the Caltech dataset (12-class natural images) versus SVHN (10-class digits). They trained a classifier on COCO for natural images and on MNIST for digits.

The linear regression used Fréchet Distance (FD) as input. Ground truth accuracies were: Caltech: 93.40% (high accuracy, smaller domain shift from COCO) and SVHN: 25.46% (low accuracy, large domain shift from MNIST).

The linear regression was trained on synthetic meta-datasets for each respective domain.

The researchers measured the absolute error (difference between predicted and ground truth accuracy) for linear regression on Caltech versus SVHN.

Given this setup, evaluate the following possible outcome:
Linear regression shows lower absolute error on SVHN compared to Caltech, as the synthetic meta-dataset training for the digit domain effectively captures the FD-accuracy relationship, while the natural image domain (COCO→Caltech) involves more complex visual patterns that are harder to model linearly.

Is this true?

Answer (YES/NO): YES